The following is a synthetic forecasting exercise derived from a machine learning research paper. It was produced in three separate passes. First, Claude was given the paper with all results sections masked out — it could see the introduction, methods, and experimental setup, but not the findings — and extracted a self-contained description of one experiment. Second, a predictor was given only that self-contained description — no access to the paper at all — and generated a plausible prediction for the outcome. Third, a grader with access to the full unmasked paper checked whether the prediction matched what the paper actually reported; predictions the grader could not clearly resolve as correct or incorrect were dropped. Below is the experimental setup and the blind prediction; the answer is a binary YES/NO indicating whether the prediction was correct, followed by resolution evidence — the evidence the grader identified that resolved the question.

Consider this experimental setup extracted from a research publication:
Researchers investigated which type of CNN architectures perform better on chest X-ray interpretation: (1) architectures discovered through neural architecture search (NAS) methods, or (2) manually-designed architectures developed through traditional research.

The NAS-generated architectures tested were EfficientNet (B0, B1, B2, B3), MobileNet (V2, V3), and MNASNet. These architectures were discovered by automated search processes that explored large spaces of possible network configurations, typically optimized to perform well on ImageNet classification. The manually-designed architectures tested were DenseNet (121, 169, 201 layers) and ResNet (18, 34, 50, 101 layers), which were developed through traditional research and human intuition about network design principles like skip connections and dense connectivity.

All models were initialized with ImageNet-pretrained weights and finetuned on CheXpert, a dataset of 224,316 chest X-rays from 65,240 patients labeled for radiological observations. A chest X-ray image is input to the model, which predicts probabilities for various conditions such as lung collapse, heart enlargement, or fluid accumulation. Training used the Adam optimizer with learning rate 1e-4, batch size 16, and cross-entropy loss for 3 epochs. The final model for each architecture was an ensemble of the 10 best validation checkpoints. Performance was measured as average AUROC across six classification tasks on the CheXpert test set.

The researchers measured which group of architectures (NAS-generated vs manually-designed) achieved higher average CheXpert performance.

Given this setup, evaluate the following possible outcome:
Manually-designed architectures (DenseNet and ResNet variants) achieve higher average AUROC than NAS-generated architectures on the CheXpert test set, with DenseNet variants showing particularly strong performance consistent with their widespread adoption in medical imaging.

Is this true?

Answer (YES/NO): YES